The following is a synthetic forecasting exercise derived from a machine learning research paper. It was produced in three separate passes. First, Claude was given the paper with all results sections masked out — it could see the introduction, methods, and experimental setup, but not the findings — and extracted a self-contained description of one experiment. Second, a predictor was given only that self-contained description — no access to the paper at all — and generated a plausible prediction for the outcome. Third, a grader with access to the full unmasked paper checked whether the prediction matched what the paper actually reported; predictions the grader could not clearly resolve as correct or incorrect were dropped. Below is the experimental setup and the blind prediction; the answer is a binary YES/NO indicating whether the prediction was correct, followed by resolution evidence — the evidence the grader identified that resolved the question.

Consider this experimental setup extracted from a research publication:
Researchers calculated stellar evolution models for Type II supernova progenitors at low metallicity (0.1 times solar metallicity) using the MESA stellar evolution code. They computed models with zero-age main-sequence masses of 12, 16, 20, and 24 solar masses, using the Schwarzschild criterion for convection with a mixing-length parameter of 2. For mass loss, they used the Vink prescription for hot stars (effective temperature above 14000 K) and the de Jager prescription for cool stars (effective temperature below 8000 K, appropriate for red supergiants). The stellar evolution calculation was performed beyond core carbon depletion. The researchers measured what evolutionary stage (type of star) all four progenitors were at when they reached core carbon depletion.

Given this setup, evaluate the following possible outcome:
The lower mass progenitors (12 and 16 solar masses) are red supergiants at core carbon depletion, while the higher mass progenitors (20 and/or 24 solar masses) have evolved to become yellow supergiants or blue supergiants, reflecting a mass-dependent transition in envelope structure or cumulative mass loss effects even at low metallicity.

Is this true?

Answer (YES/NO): NO